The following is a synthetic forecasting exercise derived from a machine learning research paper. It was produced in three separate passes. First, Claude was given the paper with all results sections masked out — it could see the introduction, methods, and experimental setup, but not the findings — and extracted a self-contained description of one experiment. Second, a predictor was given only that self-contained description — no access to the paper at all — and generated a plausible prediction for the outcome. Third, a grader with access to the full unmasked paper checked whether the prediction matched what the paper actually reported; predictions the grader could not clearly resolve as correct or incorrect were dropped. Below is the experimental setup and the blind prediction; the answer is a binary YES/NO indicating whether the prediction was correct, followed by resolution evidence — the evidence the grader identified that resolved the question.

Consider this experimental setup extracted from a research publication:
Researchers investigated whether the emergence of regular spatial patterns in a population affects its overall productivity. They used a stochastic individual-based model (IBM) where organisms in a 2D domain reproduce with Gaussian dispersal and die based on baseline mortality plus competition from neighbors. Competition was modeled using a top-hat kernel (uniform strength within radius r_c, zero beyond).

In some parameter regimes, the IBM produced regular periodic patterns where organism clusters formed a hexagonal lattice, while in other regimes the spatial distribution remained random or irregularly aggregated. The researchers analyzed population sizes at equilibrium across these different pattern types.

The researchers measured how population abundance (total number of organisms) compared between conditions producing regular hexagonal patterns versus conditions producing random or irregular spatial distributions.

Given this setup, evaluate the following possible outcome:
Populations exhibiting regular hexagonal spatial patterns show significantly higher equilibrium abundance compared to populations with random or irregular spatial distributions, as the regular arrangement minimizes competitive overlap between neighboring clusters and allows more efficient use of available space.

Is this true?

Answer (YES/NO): YES